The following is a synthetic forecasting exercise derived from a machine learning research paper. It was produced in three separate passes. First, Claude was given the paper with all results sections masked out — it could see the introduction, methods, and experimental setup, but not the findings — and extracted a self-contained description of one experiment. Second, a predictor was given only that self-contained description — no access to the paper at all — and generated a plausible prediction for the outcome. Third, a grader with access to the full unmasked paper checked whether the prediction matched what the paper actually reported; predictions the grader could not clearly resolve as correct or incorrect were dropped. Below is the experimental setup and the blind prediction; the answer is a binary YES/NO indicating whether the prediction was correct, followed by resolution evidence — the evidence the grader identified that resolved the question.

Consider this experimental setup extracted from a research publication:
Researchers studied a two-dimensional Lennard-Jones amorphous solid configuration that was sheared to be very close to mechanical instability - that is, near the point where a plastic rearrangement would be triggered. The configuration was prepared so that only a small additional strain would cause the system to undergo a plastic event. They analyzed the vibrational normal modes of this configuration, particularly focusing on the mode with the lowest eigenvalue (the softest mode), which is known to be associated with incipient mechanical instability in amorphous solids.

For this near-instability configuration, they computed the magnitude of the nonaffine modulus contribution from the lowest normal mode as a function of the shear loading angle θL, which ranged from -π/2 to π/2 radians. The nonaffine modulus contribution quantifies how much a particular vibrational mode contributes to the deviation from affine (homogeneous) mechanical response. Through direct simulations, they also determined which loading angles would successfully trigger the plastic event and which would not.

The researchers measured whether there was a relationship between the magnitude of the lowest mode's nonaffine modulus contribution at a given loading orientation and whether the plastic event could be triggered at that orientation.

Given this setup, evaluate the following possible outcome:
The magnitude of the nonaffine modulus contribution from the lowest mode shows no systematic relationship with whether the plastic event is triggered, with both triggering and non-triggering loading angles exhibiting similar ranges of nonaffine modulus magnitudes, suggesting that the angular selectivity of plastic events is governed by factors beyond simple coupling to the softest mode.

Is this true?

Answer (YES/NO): YES